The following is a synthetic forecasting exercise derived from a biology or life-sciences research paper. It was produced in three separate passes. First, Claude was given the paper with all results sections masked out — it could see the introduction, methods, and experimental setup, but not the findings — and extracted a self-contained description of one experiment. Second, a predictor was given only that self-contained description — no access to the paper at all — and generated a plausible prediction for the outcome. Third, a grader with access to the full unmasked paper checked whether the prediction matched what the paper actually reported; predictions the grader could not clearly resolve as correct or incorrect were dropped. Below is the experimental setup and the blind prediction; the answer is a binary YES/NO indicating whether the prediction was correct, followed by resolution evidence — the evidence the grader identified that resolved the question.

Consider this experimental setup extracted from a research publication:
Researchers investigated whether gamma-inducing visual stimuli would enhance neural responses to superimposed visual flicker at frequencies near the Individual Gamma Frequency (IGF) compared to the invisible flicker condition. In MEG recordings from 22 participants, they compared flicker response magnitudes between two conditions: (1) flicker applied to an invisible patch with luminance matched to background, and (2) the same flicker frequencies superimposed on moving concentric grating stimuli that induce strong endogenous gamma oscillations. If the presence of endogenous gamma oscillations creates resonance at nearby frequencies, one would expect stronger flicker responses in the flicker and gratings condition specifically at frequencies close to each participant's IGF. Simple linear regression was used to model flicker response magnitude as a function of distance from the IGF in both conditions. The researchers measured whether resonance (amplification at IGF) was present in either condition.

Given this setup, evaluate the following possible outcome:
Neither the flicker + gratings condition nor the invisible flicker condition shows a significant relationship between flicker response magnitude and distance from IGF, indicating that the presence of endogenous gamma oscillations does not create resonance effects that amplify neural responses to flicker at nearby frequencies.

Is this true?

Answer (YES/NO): YES